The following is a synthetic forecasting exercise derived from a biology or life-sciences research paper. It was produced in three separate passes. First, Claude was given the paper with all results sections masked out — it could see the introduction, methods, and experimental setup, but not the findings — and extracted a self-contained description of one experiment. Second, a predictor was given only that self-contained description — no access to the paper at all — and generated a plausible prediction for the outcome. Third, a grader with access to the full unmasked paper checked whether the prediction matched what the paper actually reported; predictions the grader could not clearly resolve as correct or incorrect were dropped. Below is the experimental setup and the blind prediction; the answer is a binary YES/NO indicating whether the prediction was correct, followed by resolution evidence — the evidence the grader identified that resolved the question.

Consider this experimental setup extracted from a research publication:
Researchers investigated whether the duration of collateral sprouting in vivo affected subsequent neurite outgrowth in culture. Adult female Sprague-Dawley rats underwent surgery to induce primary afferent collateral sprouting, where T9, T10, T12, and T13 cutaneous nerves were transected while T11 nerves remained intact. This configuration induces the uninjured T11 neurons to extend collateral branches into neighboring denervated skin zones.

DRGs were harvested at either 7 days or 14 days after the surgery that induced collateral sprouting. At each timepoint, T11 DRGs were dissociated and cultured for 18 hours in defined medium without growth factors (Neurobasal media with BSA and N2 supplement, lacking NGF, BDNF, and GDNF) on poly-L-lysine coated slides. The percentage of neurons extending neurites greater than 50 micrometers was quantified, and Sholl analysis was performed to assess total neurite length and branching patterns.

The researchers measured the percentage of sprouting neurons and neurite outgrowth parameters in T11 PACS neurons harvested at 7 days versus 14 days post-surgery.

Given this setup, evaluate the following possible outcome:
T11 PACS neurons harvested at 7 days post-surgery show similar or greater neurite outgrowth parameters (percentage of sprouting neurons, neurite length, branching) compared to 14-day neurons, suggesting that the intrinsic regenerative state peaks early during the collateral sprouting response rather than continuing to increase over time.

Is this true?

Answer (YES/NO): NO